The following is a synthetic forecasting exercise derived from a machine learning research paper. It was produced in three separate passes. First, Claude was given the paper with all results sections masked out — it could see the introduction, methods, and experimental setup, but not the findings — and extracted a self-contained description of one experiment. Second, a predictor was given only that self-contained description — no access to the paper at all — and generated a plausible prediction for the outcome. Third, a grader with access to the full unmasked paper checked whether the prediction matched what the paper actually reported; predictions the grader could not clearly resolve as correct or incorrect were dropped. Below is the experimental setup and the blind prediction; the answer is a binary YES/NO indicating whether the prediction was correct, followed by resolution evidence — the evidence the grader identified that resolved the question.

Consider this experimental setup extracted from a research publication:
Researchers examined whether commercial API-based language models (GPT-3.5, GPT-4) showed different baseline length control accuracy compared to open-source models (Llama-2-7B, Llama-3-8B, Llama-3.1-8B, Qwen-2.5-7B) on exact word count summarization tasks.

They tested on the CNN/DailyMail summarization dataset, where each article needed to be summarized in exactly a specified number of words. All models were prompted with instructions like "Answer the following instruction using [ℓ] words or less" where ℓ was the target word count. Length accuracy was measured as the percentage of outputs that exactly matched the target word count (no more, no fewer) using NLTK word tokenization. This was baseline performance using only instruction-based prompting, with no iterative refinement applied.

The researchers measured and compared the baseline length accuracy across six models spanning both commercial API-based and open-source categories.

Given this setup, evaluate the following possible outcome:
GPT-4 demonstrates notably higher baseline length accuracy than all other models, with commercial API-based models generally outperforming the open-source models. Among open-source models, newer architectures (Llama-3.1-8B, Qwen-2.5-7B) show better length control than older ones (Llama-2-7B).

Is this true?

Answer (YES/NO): NO